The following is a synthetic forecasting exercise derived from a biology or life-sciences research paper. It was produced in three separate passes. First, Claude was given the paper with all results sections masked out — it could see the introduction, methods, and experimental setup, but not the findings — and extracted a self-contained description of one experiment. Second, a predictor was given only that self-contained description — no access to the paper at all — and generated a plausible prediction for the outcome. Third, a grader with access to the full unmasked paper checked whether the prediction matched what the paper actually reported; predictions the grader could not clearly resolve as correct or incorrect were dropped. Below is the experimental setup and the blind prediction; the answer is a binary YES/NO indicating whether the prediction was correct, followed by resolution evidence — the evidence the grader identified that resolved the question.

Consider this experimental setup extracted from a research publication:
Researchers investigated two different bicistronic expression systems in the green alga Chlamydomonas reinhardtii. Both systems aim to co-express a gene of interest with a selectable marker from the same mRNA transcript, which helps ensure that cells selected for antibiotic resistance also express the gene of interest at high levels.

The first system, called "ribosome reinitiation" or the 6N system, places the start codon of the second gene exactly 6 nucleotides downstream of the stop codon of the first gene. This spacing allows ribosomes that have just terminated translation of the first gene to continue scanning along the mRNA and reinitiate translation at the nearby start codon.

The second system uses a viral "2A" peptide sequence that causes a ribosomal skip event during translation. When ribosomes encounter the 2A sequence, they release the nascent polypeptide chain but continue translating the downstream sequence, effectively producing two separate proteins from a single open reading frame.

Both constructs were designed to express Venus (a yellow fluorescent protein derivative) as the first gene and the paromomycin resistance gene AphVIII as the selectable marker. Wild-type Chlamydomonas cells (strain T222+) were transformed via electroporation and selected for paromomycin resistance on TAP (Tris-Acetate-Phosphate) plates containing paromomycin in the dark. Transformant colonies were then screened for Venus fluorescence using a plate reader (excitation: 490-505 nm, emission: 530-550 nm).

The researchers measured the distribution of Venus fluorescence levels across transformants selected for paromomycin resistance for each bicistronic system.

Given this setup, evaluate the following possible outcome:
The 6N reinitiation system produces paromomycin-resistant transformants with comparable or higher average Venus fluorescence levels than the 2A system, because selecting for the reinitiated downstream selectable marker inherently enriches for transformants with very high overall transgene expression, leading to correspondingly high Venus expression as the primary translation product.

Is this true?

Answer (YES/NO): YES